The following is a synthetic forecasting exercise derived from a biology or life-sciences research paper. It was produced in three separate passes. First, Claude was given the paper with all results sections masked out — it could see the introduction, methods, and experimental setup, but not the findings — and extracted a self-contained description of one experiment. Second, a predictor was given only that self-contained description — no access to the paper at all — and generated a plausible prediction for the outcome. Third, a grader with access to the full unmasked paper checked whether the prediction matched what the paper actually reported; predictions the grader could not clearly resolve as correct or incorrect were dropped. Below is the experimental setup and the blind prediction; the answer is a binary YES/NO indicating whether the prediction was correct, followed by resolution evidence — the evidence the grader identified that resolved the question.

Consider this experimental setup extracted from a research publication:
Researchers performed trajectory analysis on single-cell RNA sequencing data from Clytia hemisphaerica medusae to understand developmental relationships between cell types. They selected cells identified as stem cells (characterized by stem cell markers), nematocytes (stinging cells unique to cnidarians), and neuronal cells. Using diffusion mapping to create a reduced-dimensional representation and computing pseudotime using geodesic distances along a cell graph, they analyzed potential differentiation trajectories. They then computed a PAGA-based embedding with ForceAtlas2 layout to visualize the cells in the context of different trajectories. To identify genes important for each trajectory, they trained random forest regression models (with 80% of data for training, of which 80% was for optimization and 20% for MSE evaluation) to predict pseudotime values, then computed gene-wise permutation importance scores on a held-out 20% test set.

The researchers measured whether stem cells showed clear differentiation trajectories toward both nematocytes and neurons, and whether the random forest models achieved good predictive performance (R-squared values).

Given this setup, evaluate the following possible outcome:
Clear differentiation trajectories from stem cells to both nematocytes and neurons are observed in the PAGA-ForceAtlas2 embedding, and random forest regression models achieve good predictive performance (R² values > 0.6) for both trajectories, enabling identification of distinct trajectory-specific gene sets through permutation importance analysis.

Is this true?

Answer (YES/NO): YES